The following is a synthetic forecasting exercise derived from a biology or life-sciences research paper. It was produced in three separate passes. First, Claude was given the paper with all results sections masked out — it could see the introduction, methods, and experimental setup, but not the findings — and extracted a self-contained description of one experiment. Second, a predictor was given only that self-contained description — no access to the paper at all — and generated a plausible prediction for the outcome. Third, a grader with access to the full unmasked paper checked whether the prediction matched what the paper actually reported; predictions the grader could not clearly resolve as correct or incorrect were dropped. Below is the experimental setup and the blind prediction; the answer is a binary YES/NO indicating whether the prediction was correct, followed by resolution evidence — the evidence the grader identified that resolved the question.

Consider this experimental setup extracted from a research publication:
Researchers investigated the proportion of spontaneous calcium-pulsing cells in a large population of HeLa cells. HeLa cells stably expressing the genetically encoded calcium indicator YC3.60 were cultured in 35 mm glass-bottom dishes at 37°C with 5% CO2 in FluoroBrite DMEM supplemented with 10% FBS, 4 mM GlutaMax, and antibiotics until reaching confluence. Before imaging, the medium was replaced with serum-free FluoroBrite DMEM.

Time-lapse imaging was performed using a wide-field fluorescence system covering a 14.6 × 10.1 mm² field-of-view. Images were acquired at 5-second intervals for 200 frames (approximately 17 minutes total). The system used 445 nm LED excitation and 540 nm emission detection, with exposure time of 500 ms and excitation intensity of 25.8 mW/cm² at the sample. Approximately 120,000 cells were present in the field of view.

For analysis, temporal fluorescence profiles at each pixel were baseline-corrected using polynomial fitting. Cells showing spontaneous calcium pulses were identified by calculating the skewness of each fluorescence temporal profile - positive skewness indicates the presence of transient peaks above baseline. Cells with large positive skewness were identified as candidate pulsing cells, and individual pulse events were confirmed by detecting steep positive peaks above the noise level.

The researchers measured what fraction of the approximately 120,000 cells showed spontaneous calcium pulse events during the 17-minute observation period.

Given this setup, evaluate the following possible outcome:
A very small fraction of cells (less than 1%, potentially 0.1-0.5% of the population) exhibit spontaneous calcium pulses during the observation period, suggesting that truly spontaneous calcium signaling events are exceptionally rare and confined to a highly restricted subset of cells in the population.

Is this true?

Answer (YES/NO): YES